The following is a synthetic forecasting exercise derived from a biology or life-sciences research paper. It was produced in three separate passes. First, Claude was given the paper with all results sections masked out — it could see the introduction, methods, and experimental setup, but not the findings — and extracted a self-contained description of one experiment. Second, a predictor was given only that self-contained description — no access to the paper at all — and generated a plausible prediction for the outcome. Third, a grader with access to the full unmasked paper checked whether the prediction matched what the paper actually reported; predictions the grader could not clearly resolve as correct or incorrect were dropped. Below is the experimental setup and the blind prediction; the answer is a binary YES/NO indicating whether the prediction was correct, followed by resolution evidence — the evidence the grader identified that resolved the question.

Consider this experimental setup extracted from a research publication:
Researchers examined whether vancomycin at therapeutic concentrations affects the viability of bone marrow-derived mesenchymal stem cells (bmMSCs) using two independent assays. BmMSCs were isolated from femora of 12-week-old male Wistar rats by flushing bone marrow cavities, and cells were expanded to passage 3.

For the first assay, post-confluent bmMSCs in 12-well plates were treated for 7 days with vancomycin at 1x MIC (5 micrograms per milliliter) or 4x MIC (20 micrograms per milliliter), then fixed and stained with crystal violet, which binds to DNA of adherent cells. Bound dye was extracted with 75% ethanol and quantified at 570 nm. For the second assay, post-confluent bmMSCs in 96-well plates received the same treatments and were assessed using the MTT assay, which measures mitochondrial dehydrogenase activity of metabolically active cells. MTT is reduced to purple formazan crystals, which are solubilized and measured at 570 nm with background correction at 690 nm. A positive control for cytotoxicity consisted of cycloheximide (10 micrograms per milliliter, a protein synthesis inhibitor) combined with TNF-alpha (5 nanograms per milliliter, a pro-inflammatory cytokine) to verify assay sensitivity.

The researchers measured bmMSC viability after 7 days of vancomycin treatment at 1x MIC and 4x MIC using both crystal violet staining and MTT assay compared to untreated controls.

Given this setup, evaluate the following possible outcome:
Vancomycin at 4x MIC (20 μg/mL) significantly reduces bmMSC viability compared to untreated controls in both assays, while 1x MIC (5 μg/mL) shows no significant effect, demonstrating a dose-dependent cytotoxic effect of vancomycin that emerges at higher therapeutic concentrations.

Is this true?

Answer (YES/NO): NO